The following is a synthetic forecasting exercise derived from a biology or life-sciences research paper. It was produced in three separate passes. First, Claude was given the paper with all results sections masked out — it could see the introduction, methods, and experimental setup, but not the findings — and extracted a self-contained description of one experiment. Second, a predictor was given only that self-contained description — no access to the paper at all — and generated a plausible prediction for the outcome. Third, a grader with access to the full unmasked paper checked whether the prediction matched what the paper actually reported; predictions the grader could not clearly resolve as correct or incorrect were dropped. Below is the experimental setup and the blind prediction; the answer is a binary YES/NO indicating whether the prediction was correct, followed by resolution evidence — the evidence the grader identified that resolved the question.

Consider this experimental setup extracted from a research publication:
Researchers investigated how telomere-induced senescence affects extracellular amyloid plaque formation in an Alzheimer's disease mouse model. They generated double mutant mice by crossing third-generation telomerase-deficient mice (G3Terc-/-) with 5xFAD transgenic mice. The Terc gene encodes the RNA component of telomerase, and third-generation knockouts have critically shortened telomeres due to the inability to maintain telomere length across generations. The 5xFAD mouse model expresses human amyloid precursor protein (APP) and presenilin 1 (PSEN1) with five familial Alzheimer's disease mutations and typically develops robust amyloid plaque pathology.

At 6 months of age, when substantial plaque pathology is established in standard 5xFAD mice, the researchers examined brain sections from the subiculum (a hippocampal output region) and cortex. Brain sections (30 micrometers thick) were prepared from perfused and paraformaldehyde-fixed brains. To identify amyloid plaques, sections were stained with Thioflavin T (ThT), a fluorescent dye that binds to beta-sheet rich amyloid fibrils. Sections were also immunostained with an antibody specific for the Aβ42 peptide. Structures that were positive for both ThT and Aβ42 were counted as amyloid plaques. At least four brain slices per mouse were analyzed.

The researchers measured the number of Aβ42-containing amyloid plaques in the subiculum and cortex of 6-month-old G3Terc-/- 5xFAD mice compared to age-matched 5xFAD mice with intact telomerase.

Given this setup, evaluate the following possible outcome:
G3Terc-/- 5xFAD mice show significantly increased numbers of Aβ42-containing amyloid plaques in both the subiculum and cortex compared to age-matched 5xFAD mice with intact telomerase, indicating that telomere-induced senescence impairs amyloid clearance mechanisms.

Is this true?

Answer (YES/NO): NO